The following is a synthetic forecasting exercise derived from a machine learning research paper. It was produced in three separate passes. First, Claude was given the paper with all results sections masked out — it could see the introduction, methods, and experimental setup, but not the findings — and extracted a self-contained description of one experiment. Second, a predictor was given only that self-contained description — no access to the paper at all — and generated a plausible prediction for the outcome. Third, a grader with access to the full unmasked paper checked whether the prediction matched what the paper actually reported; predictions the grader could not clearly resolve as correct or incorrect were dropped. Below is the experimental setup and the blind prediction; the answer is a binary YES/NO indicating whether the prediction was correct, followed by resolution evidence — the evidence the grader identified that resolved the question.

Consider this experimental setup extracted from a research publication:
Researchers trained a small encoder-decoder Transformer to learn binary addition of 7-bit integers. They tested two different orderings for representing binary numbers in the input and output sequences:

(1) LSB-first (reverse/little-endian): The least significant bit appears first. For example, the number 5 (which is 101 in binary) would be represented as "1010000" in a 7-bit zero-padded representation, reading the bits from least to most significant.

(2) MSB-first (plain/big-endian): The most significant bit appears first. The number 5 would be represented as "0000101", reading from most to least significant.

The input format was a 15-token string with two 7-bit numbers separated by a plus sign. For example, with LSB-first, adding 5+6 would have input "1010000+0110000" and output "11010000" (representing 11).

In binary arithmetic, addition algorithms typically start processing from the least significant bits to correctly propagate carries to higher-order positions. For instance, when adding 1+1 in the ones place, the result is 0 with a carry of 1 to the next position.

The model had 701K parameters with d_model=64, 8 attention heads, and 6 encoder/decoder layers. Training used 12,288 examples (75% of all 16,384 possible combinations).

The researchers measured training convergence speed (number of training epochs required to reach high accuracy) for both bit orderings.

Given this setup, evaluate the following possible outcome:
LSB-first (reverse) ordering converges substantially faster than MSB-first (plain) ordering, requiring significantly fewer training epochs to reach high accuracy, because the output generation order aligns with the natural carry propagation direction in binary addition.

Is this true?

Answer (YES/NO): YES